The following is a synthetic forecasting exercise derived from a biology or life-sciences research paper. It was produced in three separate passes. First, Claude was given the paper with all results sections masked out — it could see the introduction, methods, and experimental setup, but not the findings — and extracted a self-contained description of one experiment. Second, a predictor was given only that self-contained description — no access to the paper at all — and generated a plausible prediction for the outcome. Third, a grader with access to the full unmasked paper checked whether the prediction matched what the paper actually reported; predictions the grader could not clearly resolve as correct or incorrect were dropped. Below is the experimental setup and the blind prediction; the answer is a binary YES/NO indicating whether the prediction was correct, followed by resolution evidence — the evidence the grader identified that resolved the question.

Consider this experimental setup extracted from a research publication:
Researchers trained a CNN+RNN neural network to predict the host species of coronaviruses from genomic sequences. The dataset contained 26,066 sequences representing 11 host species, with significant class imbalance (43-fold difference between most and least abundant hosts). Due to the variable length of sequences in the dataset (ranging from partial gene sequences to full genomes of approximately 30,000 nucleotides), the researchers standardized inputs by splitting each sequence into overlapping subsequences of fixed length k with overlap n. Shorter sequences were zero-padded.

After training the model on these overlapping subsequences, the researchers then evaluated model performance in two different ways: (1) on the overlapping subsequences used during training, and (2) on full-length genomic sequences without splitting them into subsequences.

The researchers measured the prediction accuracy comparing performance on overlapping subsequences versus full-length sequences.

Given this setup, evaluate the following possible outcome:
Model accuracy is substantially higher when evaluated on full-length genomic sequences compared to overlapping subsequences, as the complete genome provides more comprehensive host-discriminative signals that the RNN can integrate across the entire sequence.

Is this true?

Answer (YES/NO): YES